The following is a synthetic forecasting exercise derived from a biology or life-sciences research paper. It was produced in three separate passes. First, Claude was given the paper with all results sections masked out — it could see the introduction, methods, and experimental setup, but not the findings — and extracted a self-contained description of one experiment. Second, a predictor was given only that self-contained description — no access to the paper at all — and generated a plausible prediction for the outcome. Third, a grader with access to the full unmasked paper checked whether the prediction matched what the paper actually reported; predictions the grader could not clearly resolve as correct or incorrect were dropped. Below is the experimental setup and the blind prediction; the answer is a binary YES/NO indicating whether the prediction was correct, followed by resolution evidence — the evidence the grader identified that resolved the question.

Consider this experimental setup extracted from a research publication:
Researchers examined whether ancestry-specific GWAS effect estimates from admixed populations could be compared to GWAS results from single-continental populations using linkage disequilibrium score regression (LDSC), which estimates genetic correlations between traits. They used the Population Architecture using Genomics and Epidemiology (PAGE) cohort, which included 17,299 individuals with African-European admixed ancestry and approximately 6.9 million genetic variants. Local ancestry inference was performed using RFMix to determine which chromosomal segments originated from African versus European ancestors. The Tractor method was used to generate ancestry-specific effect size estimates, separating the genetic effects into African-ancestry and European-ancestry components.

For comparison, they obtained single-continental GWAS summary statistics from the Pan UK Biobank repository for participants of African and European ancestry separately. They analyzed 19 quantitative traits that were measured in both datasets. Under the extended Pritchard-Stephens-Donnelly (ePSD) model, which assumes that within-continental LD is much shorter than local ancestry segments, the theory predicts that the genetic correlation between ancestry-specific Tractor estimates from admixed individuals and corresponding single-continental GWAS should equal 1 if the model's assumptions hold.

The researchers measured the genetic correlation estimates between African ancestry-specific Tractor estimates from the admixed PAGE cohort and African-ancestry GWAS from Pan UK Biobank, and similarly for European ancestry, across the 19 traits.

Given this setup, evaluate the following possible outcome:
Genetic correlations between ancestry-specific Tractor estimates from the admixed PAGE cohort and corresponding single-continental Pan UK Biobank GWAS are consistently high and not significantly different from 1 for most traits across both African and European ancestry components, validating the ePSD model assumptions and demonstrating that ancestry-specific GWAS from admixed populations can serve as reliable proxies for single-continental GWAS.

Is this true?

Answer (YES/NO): NO